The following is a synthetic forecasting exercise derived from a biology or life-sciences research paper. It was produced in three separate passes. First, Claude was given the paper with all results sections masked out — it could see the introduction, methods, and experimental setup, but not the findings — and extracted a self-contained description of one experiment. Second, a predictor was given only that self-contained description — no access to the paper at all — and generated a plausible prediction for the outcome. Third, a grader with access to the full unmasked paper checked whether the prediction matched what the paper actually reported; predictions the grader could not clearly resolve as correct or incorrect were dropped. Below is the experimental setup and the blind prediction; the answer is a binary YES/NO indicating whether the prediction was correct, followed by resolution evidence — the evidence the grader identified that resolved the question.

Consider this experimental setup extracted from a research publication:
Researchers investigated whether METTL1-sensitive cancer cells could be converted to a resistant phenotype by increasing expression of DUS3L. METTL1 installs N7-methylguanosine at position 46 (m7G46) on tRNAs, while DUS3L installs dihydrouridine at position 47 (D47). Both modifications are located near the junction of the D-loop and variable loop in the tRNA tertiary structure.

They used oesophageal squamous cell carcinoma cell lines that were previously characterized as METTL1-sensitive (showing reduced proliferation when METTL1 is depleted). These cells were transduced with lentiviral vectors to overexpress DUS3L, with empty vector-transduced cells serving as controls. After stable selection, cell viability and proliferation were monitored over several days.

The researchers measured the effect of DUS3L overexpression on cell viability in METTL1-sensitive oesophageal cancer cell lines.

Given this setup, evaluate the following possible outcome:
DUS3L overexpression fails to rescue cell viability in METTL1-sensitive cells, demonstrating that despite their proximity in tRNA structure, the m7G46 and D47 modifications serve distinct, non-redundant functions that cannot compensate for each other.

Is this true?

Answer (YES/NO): NO